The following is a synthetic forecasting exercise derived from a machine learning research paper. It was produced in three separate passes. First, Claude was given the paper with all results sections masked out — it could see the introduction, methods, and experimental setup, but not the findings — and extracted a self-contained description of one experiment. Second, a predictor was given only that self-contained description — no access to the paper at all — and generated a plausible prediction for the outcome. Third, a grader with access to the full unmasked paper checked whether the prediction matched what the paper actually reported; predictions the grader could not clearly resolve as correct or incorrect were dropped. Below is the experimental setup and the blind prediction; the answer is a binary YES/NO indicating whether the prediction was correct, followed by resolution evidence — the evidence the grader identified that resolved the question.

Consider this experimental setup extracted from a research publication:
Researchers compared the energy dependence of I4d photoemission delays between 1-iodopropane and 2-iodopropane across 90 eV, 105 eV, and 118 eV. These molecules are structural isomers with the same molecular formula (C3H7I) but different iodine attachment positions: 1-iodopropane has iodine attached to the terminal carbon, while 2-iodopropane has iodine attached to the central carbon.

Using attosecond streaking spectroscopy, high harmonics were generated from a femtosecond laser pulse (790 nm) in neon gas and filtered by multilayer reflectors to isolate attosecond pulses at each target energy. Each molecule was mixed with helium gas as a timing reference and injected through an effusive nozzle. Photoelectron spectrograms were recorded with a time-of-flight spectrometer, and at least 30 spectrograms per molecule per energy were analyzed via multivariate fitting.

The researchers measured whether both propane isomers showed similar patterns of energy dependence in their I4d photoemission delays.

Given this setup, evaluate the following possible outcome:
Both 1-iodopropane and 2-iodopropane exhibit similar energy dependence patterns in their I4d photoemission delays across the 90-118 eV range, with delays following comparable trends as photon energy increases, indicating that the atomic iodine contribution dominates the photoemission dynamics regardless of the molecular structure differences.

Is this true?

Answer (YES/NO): NO